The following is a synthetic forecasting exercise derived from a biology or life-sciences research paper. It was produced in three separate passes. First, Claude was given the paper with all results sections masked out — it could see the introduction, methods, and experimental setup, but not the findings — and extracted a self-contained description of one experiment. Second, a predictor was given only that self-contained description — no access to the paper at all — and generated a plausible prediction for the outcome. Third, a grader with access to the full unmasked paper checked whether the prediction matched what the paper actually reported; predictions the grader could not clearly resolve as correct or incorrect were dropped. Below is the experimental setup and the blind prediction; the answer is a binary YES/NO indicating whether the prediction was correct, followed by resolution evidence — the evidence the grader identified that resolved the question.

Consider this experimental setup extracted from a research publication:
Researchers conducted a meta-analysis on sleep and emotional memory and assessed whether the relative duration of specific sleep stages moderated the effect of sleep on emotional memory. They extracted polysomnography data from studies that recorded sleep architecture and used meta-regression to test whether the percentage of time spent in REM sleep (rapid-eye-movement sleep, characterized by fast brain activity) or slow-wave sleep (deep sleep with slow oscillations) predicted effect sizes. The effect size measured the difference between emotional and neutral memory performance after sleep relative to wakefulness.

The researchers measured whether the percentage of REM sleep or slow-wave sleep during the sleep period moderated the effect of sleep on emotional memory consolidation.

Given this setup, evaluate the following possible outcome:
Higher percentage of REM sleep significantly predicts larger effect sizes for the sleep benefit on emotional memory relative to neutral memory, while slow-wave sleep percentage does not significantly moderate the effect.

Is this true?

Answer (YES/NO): NO